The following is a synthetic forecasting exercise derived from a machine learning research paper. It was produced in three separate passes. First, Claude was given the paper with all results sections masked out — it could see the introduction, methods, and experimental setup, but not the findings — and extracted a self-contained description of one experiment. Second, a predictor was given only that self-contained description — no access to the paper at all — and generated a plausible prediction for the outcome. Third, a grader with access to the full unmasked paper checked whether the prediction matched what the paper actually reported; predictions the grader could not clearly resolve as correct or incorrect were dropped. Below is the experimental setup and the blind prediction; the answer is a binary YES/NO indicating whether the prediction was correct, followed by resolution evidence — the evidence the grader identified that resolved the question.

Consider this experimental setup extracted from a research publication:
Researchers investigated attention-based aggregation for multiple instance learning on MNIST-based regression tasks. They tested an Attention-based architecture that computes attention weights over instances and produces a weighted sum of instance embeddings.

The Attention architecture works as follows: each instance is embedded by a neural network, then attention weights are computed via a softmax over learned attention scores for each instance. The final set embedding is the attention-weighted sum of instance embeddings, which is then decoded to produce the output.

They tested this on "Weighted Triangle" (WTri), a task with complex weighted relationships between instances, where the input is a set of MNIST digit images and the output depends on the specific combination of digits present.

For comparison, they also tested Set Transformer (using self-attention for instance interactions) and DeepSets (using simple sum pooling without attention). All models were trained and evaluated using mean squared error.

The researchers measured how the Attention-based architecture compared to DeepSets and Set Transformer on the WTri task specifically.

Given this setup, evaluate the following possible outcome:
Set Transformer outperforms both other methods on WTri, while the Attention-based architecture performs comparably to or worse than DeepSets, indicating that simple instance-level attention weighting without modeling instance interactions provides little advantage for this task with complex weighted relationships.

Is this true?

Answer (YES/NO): NO